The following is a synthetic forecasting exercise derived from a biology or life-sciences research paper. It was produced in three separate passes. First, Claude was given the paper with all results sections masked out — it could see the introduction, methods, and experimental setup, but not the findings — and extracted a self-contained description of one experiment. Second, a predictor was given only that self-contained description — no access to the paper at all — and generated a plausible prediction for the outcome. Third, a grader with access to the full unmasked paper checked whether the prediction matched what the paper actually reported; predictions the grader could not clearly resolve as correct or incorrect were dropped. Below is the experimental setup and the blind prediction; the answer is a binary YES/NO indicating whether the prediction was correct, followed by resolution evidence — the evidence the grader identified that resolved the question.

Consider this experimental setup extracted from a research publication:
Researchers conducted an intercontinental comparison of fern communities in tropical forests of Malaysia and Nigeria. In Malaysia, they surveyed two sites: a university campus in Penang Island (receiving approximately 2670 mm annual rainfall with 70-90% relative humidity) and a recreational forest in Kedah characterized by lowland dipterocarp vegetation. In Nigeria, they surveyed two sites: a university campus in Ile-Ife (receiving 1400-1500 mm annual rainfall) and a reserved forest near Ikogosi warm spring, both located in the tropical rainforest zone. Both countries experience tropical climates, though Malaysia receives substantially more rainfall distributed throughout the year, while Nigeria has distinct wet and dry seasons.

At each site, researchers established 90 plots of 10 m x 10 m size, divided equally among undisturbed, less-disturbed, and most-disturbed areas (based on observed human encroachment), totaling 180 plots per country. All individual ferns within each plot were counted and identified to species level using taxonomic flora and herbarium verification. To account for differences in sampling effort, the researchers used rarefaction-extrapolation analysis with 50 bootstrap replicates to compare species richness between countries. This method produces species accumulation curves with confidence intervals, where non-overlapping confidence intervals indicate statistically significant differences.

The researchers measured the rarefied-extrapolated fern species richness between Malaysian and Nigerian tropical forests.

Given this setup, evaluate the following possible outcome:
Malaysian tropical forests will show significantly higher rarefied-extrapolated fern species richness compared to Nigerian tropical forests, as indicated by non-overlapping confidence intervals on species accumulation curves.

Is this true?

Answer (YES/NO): YES